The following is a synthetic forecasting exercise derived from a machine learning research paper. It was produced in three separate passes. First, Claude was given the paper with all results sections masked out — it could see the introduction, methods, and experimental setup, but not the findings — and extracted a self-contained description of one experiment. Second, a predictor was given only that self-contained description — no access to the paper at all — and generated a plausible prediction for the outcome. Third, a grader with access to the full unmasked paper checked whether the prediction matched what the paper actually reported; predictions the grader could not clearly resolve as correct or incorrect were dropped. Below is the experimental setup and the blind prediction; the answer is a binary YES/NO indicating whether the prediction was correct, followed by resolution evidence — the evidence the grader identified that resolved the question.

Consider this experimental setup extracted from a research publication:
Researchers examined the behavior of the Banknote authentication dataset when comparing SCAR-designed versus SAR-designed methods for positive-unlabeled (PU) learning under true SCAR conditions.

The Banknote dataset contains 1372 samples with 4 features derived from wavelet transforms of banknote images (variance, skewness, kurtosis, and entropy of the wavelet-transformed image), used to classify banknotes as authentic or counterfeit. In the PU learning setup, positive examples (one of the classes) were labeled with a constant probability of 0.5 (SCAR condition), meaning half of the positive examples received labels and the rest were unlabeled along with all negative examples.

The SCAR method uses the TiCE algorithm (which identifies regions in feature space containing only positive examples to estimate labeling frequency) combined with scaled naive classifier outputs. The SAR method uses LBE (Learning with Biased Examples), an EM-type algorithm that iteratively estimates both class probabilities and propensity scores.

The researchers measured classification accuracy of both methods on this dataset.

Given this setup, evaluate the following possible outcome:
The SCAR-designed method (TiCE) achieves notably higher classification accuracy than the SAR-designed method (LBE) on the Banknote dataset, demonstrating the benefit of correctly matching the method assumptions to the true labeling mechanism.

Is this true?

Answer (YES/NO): NO